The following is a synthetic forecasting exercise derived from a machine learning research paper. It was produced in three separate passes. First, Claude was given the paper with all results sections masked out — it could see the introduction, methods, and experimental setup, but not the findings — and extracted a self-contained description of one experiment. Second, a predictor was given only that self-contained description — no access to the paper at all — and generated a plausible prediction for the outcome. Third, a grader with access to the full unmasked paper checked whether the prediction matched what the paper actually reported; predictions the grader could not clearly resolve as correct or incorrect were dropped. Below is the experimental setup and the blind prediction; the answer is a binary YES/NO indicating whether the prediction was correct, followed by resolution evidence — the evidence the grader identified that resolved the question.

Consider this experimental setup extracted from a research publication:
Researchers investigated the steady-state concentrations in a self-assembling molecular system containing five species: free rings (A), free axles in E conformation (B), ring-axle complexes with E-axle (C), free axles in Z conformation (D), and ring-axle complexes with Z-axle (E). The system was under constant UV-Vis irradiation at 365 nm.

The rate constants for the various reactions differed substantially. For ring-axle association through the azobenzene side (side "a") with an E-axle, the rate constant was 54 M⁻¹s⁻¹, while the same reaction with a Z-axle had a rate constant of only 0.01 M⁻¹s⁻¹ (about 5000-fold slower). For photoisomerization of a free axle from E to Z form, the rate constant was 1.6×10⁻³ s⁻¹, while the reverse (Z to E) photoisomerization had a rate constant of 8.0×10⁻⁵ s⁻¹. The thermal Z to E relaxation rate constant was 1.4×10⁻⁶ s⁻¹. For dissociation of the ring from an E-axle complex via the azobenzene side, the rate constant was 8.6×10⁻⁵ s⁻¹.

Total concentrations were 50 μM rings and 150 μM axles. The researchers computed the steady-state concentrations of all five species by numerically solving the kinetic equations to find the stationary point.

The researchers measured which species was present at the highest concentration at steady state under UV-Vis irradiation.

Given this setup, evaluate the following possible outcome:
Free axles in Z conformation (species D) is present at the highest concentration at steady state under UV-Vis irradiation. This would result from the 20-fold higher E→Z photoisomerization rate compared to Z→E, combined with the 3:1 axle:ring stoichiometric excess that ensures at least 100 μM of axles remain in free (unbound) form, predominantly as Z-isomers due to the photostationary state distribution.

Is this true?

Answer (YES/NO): NO